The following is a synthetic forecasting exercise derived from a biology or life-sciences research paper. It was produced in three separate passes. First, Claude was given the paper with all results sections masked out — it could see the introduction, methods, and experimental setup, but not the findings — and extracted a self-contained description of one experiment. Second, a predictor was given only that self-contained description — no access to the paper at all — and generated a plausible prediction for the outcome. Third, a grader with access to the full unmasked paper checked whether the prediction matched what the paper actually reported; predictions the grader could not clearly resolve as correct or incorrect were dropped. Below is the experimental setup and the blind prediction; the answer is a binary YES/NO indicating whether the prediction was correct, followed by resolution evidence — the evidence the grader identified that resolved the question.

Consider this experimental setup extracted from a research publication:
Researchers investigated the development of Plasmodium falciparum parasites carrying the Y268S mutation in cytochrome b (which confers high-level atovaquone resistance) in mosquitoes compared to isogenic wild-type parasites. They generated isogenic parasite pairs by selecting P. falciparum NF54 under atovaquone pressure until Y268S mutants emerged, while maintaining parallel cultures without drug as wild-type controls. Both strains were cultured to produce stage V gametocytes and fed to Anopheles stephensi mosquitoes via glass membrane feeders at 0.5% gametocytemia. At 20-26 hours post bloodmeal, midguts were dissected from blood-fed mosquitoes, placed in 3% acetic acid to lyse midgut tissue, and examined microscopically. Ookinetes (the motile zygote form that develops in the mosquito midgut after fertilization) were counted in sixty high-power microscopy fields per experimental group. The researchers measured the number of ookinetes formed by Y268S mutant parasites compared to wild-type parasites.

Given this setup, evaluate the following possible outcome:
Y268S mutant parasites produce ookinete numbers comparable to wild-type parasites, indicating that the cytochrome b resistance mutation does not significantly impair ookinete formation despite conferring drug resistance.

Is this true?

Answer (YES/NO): NO